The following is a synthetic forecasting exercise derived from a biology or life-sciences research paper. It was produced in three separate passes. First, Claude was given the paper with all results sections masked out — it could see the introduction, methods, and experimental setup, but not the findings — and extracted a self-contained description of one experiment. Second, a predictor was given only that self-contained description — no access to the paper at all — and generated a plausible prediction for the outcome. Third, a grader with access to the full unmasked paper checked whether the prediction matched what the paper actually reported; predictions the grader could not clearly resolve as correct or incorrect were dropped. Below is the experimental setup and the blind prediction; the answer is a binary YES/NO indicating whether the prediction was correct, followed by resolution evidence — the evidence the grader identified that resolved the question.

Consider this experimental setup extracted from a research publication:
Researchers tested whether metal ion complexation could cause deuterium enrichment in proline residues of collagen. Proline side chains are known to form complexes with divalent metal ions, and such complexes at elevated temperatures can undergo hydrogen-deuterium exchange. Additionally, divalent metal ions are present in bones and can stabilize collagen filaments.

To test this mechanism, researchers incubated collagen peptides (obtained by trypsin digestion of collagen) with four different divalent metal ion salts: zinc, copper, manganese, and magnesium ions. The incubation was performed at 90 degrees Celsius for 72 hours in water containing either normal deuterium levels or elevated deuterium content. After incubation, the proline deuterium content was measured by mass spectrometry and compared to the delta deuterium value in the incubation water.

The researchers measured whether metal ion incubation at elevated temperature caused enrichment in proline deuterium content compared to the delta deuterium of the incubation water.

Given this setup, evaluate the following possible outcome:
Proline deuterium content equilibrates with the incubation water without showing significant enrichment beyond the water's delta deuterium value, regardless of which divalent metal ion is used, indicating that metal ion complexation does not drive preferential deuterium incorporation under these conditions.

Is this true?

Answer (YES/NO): YES